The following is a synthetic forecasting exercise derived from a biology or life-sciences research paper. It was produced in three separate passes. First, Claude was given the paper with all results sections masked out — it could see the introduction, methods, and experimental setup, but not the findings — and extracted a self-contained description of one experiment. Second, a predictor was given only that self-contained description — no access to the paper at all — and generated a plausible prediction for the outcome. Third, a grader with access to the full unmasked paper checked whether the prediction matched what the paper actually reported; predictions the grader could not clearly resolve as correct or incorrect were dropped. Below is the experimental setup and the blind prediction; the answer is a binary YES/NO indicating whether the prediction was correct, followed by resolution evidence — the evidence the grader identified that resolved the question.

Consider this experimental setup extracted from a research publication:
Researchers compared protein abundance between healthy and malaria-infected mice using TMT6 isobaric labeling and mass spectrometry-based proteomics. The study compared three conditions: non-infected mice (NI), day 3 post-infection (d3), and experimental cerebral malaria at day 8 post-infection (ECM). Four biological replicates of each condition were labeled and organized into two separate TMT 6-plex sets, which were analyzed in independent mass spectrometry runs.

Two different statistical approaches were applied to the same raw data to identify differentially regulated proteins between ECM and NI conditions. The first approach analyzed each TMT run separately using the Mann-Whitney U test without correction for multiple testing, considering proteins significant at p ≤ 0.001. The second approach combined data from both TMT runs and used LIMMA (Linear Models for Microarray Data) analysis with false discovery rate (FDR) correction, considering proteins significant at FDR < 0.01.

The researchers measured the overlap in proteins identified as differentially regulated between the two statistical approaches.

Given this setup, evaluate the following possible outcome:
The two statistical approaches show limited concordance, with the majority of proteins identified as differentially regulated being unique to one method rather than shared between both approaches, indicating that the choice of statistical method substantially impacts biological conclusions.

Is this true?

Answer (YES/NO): YES